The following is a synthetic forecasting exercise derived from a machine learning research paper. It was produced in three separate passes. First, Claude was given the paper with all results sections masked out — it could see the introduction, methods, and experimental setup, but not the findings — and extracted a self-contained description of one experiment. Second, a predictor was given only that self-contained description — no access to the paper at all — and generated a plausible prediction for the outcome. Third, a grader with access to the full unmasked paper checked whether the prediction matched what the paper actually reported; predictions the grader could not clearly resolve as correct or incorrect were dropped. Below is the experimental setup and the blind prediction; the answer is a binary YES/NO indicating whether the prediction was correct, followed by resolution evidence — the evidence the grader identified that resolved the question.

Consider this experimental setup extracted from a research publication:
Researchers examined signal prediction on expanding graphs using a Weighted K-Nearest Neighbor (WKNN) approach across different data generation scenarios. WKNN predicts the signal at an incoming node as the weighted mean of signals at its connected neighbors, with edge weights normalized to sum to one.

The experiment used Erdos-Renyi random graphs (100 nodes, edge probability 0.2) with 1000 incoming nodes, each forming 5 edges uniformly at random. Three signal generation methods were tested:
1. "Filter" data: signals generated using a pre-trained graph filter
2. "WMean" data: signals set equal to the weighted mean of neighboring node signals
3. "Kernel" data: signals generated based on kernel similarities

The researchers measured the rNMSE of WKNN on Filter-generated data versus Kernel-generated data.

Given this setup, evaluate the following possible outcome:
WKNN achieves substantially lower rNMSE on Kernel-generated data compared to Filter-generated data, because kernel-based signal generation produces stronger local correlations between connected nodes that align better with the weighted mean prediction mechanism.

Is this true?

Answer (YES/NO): NO